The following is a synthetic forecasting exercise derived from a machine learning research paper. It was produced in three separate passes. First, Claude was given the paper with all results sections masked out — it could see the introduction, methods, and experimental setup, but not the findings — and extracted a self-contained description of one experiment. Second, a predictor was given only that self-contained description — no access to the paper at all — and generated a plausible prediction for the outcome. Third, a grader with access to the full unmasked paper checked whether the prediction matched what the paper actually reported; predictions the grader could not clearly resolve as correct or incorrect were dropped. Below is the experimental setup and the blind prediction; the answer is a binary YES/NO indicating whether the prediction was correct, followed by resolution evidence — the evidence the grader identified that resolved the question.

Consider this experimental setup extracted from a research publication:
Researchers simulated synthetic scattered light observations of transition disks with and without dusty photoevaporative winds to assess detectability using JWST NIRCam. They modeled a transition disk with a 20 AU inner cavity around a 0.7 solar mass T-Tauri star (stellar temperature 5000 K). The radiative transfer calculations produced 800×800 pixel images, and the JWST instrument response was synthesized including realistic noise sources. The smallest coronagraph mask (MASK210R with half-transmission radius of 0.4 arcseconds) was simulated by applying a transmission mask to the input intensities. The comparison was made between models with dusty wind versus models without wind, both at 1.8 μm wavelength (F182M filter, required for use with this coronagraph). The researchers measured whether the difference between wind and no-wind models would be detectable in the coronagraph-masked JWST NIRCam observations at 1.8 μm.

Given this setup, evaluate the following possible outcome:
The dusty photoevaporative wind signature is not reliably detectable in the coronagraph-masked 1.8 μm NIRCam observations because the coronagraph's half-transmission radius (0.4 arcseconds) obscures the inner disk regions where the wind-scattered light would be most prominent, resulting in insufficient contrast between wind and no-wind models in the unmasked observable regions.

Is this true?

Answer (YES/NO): NO